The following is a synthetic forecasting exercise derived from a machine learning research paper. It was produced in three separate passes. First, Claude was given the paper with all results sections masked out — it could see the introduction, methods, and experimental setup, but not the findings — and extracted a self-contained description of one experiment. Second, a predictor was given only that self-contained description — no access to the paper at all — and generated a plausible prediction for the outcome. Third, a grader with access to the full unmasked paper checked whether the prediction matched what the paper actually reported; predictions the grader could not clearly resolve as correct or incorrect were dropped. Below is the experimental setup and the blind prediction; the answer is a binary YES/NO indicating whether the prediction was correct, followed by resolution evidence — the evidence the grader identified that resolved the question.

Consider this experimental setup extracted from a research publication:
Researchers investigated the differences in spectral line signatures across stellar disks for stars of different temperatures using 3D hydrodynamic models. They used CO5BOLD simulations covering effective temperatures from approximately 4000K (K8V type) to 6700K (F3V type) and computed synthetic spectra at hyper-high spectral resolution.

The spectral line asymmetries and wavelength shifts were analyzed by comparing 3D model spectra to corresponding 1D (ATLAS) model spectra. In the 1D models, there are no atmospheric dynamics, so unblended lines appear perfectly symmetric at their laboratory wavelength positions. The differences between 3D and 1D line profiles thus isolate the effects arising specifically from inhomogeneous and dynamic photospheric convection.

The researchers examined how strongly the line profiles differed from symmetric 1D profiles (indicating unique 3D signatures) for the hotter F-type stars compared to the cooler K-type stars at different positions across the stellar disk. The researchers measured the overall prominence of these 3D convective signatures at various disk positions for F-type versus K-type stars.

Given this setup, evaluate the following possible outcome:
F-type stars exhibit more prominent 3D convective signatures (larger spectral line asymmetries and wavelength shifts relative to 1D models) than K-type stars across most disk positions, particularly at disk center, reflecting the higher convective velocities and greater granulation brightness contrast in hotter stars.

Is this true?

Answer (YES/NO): YES